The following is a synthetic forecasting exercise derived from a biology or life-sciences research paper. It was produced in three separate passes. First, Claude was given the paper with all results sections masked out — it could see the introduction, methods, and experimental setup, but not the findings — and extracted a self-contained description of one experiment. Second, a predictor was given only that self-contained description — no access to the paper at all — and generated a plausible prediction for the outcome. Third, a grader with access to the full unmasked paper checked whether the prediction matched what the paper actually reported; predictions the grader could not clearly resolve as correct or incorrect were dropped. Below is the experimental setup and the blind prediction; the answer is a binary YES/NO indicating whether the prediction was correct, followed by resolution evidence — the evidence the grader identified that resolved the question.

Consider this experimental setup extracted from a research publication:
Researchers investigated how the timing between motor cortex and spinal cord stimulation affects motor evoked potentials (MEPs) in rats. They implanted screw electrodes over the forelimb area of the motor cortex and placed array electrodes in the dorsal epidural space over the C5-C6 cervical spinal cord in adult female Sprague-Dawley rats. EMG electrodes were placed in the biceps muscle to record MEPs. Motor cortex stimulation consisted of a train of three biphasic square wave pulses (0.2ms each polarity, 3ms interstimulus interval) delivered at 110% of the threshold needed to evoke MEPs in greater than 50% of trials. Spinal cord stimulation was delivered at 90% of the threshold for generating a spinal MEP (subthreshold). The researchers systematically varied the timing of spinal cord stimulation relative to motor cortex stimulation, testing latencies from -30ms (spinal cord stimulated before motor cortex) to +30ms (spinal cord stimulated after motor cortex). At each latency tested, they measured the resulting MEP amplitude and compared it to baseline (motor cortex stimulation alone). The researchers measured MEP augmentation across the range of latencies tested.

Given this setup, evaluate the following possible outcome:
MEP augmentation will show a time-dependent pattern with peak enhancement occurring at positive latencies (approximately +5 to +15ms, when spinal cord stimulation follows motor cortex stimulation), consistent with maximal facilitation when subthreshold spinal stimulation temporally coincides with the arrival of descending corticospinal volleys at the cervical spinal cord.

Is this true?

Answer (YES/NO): YES